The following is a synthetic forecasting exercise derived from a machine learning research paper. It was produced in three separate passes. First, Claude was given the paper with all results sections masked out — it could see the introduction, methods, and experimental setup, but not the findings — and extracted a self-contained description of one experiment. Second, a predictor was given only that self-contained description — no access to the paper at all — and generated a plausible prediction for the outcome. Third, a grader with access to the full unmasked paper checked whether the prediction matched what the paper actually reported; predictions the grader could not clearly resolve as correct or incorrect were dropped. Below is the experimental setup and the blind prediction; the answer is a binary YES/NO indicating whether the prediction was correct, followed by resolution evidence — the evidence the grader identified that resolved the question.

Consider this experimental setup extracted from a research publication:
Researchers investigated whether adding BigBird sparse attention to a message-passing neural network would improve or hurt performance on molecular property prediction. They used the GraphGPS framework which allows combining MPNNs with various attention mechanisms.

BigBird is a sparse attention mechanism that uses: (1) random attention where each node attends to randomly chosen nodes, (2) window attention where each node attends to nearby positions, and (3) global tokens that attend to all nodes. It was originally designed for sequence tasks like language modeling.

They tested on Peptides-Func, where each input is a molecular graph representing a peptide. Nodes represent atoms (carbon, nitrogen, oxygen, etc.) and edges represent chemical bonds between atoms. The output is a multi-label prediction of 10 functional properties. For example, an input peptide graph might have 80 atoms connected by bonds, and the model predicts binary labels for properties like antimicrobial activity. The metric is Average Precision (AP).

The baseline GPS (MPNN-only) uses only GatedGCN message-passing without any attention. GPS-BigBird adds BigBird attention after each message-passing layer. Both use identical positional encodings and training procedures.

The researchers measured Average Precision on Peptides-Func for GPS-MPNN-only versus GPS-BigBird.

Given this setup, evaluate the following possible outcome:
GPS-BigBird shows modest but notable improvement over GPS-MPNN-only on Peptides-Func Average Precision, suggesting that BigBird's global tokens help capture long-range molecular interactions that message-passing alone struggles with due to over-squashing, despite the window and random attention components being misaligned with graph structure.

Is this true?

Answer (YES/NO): NO